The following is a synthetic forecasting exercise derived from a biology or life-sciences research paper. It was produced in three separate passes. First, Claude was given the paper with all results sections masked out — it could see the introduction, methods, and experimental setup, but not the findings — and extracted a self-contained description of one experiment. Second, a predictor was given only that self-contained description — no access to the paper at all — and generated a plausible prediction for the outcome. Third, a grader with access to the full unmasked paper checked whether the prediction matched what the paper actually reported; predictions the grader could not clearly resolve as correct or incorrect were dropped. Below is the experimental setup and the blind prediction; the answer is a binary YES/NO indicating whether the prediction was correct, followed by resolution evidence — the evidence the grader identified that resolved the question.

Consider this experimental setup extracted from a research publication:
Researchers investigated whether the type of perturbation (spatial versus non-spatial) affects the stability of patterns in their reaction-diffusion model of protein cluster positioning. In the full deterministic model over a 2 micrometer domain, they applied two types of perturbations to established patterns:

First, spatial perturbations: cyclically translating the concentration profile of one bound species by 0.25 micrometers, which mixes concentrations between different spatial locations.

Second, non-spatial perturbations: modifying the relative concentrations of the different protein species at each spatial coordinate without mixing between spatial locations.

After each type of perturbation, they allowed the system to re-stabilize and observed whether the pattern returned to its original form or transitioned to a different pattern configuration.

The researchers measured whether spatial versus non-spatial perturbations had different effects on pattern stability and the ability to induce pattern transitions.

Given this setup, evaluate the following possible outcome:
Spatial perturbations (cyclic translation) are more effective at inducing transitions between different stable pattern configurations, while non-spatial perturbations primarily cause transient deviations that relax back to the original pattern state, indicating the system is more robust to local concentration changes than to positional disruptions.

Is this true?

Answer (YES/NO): YES